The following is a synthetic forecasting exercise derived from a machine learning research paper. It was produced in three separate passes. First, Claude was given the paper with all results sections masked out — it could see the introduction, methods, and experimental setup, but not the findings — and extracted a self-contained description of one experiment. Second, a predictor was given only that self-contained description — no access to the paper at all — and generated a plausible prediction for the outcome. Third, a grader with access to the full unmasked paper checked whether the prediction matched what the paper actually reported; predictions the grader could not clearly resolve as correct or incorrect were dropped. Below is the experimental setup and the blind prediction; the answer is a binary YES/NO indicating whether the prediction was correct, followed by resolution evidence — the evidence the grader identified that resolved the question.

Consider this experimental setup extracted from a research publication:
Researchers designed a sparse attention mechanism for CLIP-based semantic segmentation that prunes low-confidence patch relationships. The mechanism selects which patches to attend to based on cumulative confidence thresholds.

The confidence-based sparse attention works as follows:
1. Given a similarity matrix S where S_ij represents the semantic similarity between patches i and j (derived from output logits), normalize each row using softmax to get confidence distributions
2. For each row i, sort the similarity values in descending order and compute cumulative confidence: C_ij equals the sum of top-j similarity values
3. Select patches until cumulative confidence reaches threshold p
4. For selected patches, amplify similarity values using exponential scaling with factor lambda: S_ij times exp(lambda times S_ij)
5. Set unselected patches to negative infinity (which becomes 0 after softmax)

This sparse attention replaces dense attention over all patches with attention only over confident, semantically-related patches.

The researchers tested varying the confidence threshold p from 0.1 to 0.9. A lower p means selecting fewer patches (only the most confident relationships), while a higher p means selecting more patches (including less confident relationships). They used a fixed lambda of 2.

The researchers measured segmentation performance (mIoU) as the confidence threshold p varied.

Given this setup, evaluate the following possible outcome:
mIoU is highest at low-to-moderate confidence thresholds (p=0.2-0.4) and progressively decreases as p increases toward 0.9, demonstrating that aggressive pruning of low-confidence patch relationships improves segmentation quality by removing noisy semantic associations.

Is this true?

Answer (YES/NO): NO